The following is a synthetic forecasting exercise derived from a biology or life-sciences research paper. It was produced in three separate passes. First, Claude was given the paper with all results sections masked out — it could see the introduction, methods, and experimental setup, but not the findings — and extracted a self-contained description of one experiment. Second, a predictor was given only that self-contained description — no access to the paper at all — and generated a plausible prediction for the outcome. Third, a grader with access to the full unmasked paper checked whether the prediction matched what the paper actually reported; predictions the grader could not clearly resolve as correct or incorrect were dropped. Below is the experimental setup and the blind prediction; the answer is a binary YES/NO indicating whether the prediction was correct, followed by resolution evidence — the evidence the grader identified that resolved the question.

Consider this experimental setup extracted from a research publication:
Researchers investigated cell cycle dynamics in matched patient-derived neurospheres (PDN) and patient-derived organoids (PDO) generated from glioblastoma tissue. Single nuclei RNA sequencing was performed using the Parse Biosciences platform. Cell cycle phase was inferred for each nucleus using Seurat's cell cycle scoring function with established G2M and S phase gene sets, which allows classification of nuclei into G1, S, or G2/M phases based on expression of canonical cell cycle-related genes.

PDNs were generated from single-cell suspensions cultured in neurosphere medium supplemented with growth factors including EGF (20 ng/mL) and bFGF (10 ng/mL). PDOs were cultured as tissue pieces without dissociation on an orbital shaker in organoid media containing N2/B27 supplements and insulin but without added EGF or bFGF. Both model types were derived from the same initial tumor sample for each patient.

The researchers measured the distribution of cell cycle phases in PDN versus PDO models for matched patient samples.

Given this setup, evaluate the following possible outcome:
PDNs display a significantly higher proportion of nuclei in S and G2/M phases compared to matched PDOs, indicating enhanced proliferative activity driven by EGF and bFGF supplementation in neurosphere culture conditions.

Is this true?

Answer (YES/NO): NO